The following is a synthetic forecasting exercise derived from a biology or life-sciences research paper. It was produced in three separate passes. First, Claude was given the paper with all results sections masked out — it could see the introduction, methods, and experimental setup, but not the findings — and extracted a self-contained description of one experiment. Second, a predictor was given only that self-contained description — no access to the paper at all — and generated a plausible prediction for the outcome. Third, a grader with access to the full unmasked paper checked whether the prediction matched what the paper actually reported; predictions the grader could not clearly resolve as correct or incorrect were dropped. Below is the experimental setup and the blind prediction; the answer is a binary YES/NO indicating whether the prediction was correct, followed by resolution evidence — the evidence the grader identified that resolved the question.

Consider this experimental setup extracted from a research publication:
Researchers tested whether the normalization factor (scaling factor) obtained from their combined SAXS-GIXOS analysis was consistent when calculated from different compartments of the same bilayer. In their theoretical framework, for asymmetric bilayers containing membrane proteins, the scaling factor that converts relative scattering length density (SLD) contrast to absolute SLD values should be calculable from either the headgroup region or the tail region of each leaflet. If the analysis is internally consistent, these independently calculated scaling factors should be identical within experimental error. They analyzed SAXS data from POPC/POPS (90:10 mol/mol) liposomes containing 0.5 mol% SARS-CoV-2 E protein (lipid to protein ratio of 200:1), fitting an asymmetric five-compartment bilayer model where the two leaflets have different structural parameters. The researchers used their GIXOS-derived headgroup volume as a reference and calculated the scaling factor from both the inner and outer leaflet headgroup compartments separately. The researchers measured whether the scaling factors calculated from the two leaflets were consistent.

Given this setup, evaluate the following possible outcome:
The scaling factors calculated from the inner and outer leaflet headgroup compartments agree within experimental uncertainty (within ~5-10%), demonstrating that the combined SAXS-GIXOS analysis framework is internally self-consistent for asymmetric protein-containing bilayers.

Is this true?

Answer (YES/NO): YES